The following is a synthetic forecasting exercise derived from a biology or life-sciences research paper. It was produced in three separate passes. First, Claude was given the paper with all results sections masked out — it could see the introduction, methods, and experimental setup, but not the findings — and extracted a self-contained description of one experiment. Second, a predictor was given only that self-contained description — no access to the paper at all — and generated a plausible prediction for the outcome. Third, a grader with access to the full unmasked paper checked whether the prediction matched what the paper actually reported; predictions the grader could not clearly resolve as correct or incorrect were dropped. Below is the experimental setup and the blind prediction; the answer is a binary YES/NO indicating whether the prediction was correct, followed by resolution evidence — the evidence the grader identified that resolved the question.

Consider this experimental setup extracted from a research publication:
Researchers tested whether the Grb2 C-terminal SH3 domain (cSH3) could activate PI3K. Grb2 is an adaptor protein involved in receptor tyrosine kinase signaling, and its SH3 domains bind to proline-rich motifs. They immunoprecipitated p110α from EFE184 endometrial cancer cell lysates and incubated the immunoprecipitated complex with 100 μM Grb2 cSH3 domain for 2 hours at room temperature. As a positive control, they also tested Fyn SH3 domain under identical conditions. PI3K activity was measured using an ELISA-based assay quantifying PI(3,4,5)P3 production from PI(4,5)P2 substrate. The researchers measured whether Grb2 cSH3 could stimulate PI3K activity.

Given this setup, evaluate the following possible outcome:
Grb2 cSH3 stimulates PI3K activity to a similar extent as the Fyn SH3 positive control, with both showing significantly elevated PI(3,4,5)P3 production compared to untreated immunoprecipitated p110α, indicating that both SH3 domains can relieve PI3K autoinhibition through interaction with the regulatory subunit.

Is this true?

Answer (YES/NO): YES